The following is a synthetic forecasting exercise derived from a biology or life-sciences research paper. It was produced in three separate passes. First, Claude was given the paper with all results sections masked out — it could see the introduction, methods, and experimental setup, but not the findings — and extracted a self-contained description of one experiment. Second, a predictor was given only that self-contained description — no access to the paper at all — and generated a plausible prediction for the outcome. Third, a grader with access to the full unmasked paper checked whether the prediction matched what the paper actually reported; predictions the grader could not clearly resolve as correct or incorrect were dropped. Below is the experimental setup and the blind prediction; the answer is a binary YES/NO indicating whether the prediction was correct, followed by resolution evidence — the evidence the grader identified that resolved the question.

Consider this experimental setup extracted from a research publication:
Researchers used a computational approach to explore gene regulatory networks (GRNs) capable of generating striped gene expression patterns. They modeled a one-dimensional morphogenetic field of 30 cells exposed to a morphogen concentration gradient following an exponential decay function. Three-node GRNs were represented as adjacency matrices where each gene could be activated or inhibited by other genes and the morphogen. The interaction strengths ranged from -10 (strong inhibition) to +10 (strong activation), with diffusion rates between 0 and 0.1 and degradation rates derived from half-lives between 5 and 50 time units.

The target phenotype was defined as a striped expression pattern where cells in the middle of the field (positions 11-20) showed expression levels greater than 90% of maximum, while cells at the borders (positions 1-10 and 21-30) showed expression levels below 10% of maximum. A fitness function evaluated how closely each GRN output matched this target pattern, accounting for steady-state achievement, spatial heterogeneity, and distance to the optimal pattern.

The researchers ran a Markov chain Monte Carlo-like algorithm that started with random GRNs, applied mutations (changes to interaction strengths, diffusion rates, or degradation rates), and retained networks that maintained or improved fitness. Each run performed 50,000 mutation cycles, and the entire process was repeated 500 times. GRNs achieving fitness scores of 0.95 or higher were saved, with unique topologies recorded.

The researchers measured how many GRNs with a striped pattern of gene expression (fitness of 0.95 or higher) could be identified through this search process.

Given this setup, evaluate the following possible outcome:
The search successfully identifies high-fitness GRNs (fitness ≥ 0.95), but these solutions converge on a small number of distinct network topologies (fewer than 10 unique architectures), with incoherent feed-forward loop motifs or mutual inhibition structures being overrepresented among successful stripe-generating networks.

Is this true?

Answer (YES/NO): NO